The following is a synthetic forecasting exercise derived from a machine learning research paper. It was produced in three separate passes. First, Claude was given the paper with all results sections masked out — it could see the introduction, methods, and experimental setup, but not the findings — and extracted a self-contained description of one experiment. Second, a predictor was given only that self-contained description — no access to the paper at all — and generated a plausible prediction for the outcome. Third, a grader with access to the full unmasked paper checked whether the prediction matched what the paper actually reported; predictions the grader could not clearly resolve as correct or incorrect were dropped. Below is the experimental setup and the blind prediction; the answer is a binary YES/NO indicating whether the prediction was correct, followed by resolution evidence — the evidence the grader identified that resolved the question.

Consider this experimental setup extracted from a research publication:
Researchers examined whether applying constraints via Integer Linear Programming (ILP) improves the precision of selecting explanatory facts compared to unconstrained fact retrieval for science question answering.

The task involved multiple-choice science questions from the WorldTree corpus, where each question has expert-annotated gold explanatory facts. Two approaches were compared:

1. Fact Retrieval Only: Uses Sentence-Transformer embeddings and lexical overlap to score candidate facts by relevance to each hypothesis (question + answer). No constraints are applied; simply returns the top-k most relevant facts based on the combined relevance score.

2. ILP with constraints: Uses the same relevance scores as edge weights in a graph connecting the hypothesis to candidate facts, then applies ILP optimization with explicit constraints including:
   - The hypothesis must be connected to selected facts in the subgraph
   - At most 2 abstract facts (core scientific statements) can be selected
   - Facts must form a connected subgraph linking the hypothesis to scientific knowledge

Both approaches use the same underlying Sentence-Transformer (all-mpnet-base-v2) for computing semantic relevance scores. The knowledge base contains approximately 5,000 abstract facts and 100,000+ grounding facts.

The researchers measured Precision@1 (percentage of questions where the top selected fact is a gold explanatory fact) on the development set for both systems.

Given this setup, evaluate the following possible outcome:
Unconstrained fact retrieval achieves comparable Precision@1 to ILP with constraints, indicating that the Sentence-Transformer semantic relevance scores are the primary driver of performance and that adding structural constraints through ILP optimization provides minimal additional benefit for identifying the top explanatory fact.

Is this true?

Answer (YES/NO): NO